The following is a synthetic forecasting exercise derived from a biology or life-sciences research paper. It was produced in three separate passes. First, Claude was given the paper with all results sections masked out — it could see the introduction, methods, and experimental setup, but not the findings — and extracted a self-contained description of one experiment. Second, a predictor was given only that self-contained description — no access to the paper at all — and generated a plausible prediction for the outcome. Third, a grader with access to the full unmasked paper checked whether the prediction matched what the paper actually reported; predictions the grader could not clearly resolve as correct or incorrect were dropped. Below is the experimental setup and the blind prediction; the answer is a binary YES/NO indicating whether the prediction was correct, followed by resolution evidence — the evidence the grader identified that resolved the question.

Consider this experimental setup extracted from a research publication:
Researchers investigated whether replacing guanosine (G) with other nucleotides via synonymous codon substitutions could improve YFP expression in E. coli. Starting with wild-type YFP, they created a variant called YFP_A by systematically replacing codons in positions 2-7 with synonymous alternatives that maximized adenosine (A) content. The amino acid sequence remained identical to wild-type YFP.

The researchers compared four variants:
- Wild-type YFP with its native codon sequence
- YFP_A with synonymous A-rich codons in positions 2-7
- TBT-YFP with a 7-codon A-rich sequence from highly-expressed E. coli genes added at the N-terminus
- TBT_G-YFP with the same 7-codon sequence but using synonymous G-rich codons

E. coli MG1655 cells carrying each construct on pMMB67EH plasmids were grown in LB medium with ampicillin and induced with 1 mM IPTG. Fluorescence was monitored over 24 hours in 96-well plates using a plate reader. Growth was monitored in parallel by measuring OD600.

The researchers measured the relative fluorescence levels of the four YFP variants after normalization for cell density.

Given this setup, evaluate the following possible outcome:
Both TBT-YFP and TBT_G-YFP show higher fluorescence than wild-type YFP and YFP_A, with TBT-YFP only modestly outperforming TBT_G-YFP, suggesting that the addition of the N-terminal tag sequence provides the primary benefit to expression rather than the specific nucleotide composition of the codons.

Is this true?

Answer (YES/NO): NO